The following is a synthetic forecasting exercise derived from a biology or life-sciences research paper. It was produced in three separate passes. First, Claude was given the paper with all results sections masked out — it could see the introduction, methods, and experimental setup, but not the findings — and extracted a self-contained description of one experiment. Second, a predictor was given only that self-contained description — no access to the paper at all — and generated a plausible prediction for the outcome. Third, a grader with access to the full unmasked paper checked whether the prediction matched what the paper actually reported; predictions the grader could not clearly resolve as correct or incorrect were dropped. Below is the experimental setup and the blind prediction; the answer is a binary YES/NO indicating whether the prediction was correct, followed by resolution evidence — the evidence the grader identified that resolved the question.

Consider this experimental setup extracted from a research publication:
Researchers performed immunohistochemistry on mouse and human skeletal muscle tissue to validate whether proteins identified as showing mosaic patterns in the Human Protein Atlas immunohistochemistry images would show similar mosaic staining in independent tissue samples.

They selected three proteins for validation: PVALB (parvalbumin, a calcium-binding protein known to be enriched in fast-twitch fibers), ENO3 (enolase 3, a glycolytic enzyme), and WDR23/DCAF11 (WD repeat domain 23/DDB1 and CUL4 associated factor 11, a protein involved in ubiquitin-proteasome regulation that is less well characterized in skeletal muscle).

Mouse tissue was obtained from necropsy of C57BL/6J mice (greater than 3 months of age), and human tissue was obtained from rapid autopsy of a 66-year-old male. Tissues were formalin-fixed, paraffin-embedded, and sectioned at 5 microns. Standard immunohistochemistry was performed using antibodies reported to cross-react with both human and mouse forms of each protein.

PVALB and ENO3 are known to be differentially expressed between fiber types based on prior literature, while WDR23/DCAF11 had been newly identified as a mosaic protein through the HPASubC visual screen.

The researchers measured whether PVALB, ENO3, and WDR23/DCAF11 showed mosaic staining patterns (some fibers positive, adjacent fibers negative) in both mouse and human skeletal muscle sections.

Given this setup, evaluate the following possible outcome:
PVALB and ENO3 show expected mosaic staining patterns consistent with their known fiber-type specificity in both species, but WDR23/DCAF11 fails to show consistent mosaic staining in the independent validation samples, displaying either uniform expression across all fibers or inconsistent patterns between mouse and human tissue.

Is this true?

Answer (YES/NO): YES